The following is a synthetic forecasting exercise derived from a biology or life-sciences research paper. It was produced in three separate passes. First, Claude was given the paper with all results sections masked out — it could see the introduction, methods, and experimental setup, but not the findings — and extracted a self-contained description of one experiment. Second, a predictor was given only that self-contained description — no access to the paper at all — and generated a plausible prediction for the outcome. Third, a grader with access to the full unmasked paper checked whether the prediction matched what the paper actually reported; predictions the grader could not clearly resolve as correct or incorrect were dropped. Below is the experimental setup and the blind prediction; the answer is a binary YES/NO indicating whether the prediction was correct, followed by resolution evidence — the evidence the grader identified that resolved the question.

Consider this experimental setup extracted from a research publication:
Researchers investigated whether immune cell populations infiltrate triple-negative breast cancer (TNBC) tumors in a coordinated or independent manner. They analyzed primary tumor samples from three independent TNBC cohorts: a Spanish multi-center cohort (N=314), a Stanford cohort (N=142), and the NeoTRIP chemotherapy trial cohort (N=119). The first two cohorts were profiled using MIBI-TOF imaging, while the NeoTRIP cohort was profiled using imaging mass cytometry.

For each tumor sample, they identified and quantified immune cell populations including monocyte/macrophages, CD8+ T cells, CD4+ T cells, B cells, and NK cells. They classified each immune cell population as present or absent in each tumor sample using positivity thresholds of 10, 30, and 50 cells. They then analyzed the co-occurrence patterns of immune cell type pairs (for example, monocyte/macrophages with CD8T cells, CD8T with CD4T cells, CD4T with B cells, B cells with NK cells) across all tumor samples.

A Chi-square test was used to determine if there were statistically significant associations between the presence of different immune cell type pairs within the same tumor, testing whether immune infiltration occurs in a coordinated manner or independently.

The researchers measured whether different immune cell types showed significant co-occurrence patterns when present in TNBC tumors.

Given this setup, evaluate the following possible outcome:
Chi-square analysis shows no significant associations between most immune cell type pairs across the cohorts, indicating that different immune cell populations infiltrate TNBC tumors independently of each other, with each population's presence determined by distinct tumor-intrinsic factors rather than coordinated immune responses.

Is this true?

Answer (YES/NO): NO